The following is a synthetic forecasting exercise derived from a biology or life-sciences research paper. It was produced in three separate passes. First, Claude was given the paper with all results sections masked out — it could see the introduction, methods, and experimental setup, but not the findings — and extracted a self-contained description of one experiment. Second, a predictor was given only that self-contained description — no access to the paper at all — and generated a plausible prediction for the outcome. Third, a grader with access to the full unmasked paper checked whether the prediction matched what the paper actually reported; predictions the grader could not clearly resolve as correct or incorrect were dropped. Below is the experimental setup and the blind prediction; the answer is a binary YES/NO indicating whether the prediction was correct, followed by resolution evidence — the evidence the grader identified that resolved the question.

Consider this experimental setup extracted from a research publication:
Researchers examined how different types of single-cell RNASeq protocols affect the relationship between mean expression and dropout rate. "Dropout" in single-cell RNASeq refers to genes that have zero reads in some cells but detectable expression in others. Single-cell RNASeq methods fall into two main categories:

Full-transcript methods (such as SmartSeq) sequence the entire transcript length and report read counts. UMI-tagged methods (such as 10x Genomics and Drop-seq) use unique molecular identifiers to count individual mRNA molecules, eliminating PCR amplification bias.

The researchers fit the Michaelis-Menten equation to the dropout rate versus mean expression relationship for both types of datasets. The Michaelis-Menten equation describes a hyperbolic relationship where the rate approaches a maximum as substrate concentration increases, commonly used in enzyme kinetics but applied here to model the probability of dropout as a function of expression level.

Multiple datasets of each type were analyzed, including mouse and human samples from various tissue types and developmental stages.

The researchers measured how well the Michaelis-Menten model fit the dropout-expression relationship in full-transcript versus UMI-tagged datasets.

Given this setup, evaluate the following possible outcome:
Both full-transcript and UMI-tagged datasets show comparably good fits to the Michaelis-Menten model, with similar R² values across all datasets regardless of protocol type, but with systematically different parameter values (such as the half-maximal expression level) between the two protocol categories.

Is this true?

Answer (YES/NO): NO